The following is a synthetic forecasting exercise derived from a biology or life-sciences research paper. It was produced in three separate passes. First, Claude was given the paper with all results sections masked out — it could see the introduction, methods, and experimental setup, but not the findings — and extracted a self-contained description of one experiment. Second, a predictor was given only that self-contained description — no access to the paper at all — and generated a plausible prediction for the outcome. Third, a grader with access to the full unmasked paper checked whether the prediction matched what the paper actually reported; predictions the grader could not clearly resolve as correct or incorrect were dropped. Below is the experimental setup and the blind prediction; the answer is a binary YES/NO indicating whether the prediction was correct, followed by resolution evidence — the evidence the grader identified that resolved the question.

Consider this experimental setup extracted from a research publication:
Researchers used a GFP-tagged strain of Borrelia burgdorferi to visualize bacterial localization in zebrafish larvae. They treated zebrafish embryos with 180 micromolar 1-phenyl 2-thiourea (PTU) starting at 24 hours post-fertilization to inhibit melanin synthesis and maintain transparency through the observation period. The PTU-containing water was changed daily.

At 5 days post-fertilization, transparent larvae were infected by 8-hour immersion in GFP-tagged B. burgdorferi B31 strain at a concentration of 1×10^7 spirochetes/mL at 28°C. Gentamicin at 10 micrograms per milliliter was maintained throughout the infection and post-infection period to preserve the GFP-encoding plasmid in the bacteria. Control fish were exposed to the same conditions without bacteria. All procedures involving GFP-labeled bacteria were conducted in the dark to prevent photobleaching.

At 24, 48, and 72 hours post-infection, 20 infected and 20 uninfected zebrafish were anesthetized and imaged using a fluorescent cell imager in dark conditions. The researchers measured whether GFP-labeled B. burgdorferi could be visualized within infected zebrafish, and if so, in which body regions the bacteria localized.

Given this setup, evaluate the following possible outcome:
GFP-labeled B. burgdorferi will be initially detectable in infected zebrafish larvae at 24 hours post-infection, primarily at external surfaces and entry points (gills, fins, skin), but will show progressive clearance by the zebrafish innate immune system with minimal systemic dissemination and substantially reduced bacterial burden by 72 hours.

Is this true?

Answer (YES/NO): NO